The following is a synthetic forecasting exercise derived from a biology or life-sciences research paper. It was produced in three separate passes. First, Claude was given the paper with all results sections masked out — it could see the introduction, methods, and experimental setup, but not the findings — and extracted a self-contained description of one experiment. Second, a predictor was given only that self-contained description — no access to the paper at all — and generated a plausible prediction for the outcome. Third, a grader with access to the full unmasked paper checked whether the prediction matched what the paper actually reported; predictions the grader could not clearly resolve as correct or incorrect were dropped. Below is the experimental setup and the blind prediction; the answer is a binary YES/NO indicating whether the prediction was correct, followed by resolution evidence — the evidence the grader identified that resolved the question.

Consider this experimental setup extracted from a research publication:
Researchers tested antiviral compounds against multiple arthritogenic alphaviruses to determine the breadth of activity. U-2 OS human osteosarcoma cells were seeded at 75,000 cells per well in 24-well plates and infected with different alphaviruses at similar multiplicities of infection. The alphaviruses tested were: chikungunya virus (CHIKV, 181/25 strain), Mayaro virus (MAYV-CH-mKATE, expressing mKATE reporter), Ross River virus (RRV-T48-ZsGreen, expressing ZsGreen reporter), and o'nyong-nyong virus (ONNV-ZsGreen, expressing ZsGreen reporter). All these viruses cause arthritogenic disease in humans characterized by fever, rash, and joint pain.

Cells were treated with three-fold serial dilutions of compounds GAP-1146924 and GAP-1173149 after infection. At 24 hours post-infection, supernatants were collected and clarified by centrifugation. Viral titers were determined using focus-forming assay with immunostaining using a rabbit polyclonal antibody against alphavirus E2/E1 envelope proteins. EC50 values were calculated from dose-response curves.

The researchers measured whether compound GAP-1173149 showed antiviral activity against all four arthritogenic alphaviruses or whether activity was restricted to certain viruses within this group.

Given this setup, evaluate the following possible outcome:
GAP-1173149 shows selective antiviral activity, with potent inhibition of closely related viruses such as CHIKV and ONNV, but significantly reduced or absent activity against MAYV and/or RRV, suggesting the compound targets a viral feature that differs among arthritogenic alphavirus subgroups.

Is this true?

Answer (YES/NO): YES